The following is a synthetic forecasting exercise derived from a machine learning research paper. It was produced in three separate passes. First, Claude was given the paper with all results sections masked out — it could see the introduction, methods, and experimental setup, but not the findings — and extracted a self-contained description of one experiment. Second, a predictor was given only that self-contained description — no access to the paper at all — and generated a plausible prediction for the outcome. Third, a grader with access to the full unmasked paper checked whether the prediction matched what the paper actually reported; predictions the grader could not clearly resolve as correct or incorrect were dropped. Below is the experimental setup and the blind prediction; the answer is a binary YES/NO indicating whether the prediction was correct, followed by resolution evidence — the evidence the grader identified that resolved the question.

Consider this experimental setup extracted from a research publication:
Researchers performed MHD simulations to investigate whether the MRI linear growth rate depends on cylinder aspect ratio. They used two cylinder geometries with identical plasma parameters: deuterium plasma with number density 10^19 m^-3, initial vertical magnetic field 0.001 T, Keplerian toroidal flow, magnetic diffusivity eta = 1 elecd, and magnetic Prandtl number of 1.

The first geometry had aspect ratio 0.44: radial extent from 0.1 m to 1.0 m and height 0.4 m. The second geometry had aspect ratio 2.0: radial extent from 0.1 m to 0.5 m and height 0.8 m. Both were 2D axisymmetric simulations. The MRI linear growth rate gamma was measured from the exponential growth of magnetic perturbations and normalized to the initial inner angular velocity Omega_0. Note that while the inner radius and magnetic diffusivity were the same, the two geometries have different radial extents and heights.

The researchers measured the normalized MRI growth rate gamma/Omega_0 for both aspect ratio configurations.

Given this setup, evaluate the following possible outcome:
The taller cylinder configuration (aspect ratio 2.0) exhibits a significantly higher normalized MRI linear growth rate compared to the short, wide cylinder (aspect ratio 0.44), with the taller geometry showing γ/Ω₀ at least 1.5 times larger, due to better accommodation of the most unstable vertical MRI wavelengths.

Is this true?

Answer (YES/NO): NO